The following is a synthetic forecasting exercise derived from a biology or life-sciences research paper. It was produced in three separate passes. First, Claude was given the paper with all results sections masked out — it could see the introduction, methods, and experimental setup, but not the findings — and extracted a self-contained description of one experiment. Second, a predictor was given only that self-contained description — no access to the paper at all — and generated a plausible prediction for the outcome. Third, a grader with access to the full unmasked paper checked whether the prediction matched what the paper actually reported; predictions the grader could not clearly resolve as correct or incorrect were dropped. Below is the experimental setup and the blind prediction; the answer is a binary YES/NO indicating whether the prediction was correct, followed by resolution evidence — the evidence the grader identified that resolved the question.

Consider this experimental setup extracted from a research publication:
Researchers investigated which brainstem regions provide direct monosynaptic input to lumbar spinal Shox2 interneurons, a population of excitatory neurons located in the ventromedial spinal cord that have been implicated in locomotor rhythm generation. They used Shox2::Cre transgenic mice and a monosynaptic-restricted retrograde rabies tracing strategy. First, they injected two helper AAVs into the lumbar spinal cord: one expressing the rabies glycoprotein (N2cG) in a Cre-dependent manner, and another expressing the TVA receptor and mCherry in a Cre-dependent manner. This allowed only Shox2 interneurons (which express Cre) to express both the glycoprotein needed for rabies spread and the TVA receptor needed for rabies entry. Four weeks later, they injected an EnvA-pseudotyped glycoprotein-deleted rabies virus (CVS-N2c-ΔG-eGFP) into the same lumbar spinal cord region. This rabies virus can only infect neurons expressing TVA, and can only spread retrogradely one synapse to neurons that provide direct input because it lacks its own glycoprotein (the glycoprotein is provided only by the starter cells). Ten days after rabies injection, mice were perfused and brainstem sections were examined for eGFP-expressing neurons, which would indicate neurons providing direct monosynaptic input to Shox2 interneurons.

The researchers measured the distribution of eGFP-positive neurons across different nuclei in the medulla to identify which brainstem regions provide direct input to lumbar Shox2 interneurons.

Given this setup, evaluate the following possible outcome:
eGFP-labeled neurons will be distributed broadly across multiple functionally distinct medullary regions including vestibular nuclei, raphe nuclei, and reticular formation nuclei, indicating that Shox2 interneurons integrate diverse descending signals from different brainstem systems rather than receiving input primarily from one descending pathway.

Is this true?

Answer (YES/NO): YES